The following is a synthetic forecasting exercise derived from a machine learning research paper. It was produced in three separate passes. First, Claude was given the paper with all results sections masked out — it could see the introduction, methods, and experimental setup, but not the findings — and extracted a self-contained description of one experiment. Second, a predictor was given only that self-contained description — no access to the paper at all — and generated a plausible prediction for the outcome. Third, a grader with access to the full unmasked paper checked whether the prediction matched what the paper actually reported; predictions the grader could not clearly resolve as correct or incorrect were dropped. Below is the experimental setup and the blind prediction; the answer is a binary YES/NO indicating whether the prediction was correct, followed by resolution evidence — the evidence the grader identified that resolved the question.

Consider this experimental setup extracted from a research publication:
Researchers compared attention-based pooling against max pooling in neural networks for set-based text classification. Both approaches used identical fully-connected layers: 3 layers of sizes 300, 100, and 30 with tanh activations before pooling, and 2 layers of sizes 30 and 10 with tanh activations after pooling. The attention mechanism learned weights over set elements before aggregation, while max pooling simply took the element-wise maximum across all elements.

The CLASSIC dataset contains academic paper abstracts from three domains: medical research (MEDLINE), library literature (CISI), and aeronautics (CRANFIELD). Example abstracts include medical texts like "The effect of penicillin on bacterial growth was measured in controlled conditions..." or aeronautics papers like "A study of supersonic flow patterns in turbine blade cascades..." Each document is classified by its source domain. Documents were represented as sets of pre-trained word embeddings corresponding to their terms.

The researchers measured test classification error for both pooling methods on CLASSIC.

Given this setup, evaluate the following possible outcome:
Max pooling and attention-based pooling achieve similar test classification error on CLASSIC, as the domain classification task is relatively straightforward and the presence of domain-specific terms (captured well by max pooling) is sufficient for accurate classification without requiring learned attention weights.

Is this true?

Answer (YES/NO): YES